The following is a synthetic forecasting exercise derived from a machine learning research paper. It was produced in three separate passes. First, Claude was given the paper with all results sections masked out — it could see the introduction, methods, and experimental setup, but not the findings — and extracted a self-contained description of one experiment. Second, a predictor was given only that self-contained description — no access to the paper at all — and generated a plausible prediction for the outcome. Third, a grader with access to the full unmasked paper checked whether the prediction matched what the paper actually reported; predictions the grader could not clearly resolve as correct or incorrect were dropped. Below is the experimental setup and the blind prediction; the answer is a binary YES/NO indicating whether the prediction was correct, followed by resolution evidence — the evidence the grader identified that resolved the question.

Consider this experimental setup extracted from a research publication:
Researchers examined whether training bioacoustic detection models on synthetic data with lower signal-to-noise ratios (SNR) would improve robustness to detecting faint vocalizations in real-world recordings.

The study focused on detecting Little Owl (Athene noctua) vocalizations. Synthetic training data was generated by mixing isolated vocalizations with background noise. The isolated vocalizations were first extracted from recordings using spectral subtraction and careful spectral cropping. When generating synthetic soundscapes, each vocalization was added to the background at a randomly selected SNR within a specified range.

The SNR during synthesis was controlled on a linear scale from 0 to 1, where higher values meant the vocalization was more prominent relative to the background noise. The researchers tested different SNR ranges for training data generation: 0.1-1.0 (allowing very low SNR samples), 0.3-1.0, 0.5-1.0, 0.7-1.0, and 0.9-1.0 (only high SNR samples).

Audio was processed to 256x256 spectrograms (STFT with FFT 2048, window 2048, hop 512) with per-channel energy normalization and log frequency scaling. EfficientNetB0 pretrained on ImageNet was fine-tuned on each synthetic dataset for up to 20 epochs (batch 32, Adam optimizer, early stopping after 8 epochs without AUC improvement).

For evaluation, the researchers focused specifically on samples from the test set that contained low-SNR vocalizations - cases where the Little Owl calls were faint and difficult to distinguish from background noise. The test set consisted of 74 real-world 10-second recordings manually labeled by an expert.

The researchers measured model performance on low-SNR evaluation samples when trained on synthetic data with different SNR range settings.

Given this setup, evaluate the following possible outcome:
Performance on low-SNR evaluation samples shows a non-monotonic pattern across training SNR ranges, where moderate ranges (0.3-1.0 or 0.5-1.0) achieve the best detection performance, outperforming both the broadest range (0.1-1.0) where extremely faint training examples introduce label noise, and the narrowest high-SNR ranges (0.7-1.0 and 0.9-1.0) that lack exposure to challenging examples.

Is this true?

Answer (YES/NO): NO